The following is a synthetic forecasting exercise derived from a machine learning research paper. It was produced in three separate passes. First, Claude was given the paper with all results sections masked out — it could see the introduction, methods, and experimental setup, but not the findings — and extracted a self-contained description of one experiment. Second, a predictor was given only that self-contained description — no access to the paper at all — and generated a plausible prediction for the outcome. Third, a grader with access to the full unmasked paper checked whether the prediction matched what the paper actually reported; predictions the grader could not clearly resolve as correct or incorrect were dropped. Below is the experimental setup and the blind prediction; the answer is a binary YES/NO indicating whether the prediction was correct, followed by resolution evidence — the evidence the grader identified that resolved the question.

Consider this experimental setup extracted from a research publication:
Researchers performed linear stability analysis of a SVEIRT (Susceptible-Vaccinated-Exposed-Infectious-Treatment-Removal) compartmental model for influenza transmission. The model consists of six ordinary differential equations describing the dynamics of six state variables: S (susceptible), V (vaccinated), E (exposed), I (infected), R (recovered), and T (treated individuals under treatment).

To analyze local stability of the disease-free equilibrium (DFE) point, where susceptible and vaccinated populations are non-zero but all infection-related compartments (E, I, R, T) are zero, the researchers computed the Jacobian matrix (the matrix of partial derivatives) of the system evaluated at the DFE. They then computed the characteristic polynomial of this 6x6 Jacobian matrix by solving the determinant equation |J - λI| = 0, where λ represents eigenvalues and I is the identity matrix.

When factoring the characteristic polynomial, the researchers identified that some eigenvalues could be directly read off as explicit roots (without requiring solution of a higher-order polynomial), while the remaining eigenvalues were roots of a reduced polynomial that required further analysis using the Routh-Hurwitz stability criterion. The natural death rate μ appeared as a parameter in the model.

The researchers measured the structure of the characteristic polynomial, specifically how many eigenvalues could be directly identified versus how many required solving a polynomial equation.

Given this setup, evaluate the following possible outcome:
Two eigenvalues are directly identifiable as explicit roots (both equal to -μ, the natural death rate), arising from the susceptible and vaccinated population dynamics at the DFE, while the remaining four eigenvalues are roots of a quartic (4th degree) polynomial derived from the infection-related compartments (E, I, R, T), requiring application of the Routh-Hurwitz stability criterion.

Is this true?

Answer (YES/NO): NO